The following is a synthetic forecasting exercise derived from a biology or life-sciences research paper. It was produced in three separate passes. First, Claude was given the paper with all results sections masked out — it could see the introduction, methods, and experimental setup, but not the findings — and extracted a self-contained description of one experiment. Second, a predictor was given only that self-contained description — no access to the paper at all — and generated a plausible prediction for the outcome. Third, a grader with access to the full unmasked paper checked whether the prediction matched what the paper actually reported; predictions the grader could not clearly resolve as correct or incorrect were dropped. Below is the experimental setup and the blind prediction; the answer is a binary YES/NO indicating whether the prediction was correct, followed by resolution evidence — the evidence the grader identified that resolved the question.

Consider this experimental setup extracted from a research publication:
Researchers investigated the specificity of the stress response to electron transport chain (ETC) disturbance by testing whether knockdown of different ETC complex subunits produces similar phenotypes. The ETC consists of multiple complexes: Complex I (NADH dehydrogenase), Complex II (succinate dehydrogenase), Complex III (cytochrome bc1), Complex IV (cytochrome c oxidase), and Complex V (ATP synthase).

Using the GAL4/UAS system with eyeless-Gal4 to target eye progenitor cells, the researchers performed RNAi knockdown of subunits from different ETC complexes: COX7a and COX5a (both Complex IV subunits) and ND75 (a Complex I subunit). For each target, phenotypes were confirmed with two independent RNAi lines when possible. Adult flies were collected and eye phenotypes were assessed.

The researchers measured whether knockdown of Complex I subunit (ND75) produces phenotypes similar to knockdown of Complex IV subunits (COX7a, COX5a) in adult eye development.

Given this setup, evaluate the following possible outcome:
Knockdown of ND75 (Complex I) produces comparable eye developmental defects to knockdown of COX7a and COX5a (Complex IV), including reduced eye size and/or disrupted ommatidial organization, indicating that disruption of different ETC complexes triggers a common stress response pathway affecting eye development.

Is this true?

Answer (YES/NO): NO